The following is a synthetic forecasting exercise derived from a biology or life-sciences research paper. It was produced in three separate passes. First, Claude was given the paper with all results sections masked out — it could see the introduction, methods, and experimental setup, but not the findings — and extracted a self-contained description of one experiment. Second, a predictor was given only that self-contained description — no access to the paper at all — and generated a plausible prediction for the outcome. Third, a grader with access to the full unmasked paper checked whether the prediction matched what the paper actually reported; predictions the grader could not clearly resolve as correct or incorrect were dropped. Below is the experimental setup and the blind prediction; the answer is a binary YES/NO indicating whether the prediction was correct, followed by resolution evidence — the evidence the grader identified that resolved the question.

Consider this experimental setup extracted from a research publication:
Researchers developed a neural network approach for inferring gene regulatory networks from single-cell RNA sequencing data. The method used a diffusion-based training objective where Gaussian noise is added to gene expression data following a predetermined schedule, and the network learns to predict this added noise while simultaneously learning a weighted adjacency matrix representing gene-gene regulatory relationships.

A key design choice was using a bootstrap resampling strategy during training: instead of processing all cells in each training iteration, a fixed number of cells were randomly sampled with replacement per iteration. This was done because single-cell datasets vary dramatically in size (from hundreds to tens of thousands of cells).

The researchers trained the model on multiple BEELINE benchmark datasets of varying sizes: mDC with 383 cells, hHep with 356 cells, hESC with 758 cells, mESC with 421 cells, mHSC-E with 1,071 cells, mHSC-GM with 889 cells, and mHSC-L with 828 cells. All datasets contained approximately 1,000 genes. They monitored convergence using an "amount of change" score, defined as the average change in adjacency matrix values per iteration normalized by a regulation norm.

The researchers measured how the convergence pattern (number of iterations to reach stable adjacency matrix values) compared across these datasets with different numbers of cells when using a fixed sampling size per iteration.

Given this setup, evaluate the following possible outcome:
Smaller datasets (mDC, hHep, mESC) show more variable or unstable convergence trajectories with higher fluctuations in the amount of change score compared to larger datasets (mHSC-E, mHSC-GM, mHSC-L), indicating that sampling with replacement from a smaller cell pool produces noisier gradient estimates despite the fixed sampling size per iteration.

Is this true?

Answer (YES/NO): NO